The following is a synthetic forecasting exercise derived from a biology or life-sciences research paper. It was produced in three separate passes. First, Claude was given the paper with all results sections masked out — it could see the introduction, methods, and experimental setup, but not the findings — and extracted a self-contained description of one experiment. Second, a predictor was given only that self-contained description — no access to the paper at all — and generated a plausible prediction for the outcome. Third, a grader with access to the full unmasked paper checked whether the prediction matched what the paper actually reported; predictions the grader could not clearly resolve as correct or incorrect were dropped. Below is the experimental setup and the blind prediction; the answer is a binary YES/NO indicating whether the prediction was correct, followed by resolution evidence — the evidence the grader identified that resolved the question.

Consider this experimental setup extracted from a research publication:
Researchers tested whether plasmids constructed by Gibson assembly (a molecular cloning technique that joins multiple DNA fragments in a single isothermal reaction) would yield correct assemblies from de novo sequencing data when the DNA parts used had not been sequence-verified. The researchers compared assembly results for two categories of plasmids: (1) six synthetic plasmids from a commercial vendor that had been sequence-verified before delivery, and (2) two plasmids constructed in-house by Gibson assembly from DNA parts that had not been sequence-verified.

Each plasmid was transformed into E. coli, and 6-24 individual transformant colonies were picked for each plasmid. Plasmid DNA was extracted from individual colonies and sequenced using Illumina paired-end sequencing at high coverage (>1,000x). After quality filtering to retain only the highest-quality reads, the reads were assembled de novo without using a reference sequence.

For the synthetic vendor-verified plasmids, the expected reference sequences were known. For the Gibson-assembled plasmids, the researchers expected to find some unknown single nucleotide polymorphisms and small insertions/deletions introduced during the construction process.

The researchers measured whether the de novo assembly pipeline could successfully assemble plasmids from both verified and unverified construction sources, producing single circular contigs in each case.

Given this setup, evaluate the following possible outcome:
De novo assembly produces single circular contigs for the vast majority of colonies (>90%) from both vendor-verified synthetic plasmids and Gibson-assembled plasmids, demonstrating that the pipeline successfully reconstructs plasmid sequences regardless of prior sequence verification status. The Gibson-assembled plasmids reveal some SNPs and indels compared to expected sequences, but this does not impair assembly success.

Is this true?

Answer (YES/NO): YES